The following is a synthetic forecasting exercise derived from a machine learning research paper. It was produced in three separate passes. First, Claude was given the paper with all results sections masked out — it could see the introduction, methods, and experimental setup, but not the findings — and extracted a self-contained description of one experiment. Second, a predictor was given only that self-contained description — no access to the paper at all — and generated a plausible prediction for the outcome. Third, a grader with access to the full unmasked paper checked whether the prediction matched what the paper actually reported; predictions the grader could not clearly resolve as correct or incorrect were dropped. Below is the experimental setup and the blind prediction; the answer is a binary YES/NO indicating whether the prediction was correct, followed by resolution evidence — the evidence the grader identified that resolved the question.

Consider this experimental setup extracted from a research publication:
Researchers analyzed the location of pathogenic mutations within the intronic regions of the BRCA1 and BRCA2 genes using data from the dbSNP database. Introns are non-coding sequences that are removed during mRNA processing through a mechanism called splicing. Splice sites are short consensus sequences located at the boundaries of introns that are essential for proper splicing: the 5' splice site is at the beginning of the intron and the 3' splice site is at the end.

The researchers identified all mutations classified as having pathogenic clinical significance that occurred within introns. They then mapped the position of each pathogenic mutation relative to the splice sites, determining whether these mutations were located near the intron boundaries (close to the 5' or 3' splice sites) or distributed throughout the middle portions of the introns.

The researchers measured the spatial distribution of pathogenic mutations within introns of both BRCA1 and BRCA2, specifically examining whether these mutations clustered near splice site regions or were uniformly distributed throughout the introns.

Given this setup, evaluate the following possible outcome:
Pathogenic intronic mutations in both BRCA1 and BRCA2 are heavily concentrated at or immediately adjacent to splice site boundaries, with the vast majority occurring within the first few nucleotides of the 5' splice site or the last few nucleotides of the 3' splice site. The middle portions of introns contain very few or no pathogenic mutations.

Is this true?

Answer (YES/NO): YES